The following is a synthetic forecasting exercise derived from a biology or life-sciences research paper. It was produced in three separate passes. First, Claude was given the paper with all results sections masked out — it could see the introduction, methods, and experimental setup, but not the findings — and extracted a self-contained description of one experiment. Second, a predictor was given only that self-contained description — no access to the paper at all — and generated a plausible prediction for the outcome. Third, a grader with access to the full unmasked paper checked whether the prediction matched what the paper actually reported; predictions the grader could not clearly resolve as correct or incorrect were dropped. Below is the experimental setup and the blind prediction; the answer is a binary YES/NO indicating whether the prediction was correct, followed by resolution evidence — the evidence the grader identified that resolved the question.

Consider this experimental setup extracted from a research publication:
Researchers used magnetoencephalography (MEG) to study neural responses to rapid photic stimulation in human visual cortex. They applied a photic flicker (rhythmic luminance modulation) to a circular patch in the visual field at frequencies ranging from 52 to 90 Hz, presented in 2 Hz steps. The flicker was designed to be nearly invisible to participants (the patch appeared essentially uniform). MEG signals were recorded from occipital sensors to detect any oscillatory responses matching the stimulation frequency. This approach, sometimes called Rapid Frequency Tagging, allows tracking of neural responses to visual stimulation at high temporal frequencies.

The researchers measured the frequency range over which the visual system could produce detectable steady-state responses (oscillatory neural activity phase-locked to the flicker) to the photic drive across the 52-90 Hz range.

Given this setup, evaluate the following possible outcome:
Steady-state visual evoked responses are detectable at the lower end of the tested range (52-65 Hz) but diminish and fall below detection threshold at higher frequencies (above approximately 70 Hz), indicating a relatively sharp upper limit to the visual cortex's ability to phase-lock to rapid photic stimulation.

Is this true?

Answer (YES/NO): NO